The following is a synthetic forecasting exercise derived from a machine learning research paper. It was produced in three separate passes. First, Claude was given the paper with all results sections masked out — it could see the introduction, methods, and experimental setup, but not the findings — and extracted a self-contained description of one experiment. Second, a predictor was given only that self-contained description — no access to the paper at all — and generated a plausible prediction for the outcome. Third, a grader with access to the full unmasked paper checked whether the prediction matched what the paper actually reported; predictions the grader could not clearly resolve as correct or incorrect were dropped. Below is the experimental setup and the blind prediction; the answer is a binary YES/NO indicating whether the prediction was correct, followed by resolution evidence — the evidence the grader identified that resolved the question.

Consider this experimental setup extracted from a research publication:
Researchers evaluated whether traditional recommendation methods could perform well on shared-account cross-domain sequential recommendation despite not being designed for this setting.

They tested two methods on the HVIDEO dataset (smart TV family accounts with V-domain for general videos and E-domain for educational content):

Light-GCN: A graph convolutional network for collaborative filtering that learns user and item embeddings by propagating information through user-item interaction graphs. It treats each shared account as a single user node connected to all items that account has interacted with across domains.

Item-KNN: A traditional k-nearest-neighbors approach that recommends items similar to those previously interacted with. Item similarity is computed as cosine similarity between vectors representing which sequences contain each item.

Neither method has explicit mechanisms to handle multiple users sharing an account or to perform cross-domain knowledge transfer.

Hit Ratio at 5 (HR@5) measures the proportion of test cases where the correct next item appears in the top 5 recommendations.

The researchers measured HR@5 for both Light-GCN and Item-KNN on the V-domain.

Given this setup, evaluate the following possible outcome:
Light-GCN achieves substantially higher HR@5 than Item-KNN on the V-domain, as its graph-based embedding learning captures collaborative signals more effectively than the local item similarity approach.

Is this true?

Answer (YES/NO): YES